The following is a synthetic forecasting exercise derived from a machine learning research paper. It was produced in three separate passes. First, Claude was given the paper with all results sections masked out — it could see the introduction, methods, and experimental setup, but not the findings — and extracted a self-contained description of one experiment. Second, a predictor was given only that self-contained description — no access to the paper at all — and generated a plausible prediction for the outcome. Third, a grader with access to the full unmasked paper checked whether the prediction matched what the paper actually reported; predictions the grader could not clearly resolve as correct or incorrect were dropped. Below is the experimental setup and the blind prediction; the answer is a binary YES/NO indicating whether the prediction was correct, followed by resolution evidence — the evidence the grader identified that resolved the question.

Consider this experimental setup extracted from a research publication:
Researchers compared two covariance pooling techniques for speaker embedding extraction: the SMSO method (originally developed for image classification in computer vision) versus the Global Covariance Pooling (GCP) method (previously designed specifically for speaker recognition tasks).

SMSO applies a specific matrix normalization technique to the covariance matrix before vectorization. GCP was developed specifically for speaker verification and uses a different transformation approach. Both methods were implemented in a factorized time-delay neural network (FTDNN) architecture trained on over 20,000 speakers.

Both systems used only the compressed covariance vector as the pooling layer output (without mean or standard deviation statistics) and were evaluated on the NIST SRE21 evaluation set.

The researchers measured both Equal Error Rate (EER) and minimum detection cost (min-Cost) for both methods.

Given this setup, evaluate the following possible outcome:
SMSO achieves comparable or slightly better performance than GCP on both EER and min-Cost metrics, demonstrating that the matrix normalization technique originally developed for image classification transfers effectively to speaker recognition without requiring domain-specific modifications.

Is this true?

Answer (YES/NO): NO